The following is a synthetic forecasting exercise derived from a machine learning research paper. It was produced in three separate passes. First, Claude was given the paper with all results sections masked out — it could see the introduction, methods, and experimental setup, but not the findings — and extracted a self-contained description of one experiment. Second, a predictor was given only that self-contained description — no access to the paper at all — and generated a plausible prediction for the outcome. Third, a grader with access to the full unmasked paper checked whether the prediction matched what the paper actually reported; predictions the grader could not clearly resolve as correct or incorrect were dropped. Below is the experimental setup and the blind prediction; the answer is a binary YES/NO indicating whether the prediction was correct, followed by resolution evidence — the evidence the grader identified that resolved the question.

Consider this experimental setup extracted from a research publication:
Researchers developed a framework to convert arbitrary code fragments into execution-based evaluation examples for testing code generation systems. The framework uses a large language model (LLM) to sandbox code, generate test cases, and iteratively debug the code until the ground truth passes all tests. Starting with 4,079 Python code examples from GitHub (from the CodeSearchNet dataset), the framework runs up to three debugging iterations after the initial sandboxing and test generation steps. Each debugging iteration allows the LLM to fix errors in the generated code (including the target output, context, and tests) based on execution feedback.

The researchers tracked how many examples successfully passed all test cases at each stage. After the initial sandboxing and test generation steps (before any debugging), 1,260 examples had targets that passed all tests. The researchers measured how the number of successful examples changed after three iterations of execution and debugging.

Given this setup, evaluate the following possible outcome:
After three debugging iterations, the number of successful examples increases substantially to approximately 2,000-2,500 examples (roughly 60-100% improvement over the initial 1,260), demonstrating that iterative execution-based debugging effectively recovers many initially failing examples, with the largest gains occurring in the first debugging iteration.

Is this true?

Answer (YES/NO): YES